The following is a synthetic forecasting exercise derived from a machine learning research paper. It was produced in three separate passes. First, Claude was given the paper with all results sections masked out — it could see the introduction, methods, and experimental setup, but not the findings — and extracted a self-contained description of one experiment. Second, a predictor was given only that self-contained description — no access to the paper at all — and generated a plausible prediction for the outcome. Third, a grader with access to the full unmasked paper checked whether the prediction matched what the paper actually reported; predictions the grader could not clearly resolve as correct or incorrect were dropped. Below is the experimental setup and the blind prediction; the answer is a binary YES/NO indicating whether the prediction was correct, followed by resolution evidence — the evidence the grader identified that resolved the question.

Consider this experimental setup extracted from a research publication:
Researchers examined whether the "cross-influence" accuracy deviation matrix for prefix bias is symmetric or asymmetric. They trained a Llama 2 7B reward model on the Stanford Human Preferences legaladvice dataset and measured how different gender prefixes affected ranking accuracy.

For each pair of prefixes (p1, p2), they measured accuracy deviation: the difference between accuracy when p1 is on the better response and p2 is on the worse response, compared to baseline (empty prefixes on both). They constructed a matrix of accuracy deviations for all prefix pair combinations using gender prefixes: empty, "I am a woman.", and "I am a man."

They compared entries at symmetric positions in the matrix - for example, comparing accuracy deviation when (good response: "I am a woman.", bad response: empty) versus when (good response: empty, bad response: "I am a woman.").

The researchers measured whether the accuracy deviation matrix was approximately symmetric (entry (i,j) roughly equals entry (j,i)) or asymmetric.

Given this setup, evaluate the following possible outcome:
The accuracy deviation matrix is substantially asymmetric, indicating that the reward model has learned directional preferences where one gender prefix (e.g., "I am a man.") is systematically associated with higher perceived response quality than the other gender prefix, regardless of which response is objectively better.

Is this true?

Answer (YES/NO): YES